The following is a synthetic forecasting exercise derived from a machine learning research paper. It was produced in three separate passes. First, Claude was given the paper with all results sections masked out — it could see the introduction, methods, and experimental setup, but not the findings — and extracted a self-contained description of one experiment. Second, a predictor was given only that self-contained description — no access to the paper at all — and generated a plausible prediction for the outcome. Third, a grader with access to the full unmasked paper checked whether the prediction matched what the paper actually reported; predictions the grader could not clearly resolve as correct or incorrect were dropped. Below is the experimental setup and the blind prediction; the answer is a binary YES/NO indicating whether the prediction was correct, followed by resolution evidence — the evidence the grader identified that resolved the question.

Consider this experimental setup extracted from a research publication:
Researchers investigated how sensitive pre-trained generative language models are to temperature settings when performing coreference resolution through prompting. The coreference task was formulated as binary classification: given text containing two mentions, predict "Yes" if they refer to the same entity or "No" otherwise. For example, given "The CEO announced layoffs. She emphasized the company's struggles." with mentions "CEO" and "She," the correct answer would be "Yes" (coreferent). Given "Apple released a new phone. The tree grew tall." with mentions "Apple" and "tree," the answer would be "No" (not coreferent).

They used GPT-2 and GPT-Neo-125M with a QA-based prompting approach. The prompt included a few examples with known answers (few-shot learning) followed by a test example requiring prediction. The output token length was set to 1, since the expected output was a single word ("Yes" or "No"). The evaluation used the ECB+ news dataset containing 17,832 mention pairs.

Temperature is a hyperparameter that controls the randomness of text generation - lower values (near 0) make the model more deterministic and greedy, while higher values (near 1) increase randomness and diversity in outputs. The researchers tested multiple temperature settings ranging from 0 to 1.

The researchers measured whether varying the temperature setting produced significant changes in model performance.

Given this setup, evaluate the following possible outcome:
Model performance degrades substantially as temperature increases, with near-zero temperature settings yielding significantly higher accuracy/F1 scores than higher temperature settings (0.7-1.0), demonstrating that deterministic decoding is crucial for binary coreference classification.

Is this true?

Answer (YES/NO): NO